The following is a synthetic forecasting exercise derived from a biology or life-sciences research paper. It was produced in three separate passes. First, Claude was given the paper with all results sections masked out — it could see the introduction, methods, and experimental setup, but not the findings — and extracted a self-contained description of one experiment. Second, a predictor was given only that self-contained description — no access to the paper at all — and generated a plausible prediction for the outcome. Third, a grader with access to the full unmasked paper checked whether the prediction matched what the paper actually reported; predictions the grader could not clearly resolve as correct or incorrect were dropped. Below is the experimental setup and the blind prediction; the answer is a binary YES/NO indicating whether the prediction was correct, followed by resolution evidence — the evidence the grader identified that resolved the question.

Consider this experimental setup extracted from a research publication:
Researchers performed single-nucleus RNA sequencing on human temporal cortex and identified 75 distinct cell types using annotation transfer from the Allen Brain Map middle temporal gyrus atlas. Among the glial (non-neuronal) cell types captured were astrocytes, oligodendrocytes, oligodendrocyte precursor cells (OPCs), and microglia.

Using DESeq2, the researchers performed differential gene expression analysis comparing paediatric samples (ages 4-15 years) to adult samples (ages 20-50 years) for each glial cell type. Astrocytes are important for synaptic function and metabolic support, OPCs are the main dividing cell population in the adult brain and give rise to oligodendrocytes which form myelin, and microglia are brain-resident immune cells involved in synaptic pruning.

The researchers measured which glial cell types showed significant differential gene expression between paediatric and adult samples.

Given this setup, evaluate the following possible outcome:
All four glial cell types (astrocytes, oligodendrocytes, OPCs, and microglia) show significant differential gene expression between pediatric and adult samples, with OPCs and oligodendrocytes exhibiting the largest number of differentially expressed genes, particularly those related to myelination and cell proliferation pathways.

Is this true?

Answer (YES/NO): NO